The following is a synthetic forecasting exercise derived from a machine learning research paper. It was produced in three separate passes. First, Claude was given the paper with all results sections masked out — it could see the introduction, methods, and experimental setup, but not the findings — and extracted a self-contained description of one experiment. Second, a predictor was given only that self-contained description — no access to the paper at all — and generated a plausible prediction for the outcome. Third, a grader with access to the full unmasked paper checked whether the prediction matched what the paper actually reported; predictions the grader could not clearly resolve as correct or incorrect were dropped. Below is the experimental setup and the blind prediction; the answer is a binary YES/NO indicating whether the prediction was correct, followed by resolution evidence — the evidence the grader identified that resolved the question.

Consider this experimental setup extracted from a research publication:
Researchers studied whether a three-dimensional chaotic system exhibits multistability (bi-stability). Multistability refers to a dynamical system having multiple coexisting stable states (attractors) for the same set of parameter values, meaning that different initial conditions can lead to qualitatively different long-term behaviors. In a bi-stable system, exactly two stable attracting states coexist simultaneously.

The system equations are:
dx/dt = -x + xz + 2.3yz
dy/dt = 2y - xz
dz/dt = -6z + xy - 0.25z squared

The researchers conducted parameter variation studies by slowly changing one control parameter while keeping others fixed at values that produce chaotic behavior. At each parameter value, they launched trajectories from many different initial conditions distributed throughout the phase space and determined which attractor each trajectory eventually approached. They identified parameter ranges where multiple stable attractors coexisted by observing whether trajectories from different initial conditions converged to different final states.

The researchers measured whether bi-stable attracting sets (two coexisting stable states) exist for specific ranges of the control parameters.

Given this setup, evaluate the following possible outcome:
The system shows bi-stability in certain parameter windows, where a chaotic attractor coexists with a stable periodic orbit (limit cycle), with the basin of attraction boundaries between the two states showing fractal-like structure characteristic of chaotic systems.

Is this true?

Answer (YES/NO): NO